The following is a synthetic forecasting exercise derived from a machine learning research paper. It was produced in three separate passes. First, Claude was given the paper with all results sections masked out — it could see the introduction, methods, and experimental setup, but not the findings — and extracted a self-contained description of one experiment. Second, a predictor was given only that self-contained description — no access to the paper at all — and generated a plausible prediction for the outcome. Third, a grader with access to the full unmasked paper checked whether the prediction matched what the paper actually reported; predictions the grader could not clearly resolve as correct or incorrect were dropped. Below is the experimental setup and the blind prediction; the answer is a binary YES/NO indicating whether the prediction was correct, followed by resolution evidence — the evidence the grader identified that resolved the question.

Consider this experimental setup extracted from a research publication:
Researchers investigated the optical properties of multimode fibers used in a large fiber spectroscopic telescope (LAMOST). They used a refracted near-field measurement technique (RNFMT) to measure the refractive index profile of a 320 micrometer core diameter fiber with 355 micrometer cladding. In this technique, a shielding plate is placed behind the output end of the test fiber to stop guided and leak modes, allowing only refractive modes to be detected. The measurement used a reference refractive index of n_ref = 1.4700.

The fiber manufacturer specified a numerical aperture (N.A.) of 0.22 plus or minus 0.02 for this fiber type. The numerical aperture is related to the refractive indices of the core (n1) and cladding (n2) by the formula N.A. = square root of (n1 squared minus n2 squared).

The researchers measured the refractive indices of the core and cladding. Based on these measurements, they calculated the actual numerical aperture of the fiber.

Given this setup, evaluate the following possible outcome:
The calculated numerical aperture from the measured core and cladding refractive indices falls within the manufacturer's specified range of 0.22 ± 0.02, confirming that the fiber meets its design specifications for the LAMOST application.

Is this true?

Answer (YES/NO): YES